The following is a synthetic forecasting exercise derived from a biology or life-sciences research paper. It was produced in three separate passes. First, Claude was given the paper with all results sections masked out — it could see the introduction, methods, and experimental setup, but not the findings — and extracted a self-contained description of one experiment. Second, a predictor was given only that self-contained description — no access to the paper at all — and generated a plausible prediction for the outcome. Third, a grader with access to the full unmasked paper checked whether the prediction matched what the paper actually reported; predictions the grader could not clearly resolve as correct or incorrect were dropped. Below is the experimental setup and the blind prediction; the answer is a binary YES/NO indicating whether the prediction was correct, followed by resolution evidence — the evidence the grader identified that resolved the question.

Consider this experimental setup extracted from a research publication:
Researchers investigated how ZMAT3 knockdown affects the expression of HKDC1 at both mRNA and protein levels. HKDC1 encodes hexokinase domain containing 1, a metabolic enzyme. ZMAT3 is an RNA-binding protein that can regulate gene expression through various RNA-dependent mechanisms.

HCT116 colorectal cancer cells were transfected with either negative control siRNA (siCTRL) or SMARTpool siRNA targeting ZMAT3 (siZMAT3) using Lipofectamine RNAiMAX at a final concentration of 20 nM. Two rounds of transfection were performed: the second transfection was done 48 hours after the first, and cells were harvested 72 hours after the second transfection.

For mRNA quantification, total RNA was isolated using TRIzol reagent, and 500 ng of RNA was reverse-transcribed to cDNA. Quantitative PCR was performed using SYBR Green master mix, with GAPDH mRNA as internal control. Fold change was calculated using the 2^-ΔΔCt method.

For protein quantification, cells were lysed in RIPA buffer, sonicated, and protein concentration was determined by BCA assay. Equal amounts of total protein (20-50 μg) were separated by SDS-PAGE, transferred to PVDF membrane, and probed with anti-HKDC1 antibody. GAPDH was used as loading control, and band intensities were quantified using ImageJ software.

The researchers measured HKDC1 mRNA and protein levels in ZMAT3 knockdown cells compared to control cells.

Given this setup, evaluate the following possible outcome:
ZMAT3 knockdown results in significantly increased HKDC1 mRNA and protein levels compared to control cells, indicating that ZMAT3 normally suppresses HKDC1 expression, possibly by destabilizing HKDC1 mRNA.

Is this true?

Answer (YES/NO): YES